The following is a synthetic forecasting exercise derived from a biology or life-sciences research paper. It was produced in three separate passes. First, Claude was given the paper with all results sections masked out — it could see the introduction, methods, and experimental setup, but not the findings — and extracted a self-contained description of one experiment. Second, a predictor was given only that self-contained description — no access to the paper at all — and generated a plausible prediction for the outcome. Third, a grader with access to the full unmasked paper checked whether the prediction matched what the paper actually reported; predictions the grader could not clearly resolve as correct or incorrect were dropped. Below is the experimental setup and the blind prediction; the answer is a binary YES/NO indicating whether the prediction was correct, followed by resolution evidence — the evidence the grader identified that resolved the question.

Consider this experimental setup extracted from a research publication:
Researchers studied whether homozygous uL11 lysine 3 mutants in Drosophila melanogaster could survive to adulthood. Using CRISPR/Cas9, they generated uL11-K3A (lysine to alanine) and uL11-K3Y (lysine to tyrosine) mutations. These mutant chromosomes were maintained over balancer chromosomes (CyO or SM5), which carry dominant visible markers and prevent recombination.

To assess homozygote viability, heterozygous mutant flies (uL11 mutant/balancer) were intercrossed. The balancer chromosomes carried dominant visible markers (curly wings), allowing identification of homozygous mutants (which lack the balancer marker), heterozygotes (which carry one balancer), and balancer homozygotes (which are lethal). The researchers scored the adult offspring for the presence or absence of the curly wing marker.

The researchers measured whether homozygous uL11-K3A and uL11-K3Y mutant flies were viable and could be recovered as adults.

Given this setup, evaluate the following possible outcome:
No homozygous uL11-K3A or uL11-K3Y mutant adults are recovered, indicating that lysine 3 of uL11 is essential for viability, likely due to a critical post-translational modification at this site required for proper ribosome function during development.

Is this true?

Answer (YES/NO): NO